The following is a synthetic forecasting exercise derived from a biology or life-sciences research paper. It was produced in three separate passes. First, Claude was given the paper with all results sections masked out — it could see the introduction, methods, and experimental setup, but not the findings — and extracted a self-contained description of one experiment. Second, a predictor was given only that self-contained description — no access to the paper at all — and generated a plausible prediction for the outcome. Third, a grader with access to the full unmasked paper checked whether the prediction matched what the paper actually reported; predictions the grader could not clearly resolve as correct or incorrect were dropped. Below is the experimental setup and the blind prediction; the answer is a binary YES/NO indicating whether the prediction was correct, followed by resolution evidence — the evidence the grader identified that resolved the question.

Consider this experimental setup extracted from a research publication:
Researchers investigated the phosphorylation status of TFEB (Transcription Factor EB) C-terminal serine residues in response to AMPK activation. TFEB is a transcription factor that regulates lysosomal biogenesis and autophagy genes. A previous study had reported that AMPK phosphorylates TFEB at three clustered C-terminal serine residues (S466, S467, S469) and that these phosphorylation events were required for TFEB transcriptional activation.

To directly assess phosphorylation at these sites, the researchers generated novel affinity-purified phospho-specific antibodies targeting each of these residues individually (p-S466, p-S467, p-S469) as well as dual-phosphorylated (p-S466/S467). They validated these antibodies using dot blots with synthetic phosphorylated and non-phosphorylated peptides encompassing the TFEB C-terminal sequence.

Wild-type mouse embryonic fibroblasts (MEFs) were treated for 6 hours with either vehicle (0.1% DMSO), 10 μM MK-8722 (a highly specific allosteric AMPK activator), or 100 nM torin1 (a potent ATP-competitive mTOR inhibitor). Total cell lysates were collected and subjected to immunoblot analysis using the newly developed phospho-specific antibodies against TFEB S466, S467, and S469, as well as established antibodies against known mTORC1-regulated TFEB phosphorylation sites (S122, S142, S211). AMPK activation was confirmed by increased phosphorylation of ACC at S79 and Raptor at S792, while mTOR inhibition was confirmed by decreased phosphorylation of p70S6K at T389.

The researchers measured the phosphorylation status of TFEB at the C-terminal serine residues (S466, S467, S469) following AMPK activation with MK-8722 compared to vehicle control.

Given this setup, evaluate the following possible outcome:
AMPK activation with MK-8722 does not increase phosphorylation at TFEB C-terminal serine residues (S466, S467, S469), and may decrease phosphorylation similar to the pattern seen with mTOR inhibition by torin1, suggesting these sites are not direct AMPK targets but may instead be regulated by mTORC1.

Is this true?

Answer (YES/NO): YES